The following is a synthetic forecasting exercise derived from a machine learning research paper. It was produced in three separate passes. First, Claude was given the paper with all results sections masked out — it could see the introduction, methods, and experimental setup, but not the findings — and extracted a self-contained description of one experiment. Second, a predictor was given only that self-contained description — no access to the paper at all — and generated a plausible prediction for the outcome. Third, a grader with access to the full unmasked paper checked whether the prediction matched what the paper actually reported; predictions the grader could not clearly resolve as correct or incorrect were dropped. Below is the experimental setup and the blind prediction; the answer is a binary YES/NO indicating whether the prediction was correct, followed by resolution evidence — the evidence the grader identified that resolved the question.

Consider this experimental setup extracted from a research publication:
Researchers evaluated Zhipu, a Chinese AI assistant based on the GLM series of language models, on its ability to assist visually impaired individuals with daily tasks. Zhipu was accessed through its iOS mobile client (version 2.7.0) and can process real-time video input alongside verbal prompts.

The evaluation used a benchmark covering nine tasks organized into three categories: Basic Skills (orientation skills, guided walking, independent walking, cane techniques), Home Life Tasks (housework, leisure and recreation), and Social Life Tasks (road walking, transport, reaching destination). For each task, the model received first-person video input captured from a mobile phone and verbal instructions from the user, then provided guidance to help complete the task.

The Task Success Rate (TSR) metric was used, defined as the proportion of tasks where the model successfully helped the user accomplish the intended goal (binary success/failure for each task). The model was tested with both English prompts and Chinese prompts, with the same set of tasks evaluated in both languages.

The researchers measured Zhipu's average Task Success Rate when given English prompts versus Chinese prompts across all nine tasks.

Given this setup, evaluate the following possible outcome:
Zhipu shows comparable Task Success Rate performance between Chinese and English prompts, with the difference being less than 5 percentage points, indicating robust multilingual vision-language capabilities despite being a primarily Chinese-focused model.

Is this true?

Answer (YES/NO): NO